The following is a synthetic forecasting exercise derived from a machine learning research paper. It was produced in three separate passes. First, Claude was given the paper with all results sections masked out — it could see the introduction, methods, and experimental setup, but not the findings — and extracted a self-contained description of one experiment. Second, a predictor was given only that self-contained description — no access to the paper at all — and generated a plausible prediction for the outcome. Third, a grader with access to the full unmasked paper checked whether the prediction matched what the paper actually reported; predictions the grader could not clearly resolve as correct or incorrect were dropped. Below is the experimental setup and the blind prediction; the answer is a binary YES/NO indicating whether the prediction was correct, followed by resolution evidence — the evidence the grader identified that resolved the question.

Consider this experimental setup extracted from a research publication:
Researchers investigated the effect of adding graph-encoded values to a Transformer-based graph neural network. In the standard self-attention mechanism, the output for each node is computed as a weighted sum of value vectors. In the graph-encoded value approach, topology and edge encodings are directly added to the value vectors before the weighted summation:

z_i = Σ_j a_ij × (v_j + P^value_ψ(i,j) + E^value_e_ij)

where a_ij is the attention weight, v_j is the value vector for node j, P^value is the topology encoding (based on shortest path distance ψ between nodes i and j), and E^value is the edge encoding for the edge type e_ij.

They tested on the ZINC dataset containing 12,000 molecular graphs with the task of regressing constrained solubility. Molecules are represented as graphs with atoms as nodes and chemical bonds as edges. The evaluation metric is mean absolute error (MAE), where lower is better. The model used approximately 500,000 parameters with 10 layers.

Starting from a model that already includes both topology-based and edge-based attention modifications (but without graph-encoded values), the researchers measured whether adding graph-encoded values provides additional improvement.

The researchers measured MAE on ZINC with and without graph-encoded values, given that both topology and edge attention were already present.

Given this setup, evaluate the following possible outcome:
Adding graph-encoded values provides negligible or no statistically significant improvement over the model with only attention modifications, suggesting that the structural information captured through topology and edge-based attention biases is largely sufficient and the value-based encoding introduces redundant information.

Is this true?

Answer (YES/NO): NO